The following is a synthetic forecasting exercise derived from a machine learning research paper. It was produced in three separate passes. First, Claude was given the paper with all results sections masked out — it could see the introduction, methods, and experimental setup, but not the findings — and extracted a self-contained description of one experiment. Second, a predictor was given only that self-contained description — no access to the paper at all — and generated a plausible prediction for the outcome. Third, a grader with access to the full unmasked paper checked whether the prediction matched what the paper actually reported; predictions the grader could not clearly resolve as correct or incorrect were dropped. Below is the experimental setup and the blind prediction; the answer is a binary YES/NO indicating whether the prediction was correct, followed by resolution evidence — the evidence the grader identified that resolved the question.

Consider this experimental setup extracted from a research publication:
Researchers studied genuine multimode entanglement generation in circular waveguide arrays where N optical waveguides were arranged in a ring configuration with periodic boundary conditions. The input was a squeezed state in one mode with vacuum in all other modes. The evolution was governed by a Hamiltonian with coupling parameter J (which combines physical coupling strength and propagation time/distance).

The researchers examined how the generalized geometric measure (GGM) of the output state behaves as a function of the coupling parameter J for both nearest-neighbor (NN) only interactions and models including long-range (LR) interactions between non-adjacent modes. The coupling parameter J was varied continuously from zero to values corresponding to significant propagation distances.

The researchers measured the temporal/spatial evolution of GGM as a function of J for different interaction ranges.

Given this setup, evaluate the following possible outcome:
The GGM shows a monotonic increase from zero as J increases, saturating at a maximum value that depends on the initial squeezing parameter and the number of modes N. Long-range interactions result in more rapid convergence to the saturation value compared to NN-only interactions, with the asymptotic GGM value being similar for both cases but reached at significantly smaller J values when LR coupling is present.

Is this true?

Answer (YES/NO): NO